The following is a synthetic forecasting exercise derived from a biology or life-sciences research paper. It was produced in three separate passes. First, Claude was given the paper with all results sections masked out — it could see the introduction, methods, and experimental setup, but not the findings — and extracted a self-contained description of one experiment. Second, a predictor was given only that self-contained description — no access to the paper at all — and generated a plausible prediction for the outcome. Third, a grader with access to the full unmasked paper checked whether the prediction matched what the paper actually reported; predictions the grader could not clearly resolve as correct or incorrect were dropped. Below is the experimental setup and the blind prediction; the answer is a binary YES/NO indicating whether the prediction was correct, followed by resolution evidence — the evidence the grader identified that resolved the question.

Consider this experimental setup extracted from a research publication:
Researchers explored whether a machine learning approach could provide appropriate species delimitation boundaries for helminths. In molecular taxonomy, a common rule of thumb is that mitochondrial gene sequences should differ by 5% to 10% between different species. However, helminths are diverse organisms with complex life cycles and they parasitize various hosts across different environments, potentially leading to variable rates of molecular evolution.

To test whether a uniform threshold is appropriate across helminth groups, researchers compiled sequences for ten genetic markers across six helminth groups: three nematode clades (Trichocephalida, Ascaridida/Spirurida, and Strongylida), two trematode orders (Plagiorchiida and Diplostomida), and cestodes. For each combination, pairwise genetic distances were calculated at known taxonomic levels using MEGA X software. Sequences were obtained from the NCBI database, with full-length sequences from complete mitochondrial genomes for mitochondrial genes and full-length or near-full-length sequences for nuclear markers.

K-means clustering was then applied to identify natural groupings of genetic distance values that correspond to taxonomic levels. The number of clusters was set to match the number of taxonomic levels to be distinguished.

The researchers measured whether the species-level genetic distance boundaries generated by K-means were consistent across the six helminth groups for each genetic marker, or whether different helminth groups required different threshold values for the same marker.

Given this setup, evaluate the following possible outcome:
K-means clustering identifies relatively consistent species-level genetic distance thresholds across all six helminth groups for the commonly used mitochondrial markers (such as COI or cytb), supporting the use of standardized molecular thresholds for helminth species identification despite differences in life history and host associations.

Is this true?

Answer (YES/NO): NO